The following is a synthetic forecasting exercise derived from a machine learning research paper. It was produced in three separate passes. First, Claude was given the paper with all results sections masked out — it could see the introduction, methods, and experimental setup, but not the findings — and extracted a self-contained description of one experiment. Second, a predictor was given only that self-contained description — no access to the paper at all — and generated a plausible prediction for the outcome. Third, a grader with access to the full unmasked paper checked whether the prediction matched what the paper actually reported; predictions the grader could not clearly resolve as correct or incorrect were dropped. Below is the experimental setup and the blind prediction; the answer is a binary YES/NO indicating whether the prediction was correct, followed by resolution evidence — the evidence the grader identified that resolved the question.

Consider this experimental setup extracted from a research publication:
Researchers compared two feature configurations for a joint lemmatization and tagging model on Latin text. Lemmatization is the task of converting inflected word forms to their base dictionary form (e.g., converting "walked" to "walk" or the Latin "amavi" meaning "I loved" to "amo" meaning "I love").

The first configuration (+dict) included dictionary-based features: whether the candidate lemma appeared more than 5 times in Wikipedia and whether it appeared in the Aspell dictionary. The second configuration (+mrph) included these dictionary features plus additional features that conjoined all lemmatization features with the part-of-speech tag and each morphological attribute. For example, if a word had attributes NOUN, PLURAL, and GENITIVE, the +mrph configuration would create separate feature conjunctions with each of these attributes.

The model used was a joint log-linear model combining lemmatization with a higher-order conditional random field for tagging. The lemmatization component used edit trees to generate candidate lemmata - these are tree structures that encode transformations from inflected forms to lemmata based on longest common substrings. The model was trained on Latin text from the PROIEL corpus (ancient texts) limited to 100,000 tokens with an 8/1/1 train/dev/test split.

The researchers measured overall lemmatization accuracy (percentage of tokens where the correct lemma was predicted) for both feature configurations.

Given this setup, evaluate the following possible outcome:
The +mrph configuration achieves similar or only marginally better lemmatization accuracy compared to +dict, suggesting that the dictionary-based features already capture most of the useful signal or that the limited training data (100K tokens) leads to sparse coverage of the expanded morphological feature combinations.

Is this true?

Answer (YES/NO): NO